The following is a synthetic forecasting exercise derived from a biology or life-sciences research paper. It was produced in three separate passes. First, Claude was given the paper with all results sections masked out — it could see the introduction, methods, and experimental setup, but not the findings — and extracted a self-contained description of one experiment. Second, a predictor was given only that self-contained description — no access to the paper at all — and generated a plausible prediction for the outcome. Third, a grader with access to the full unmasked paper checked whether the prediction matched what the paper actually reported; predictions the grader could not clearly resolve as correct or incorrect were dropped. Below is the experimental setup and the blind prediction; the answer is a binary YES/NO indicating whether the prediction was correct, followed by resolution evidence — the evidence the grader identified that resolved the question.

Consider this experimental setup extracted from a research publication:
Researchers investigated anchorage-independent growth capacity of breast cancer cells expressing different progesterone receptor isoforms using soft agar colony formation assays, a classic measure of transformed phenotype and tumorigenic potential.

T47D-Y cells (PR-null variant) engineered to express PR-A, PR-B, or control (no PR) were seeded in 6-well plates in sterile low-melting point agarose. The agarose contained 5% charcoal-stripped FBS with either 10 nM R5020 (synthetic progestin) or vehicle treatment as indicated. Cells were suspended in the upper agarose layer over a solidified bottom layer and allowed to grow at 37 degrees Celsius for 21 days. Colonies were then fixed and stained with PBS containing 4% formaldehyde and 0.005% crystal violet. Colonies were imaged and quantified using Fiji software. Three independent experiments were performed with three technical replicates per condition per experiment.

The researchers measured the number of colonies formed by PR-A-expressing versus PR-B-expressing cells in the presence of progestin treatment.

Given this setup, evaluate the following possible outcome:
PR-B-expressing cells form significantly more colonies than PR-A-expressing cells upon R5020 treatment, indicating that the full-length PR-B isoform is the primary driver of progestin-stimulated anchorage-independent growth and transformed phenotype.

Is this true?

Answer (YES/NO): YES